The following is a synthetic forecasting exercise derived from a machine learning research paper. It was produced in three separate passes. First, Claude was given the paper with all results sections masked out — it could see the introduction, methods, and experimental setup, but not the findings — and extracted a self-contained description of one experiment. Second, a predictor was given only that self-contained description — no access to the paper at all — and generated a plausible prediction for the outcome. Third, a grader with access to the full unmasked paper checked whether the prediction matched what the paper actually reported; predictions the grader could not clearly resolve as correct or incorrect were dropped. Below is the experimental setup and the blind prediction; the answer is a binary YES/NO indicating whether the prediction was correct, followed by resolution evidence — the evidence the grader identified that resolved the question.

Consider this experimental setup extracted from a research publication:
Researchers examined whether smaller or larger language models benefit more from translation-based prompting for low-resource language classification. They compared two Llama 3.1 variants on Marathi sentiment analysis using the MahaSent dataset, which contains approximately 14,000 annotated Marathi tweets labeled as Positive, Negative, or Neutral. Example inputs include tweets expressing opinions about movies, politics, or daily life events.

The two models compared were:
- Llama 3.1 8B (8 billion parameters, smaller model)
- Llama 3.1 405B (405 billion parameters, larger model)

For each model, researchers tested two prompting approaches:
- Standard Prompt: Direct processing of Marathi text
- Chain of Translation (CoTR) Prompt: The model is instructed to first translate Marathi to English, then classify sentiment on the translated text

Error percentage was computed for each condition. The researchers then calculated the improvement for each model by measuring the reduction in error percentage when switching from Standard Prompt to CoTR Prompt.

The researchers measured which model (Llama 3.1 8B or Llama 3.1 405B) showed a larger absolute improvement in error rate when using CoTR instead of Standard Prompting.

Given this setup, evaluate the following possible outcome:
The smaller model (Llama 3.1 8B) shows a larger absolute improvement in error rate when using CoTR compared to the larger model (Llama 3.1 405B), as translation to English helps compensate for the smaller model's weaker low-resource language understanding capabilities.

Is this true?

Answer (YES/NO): YES